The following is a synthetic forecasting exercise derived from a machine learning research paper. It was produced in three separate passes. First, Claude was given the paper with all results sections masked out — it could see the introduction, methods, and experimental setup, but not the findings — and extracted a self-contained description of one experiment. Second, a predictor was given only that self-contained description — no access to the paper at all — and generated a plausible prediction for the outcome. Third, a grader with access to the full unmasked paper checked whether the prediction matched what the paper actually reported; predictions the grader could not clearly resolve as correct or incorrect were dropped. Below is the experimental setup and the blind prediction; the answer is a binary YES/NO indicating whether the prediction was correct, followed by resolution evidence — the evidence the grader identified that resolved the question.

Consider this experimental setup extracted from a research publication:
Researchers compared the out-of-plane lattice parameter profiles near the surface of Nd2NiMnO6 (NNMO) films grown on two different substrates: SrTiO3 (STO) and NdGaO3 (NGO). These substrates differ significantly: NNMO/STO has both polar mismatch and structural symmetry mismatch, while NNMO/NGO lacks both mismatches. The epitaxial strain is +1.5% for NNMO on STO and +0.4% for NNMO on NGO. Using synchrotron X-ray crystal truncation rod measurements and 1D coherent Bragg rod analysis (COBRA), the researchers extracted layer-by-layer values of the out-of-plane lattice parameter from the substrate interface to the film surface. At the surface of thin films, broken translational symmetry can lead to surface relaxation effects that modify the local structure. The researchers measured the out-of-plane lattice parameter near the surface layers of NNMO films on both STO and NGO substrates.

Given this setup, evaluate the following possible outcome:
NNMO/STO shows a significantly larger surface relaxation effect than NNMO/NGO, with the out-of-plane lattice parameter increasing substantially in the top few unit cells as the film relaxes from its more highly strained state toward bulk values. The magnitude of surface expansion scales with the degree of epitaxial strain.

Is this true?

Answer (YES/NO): NO